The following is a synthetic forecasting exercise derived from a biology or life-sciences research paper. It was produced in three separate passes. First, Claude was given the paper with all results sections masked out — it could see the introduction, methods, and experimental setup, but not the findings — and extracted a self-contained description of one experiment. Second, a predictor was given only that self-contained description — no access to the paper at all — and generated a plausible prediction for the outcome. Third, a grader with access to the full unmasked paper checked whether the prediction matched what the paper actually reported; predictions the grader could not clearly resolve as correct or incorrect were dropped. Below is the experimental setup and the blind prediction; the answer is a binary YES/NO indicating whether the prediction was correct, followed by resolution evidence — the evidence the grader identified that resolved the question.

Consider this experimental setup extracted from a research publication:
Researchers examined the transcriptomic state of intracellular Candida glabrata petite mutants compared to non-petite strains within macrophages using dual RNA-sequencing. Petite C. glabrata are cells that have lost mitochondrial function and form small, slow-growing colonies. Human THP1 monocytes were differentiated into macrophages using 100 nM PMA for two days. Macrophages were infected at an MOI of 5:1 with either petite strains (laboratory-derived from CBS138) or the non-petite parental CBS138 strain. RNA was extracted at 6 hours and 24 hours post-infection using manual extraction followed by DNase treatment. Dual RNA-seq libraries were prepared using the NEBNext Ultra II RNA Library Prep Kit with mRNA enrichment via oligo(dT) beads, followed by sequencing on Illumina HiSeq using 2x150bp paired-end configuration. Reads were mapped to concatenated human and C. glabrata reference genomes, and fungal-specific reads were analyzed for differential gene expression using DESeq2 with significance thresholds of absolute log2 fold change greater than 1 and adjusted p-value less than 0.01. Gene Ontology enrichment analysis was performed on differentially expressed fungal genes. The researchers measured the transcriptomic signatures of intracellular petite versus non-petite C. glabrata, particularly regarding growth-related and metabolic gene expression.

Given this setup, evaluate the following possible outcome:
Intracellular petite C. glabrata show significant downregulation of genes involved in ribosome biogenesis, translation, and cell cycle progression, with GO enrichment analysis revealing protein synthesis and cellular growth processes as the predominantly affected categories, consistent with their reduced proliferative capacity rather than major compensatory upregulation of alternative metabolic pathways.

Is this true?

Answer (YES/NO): NO